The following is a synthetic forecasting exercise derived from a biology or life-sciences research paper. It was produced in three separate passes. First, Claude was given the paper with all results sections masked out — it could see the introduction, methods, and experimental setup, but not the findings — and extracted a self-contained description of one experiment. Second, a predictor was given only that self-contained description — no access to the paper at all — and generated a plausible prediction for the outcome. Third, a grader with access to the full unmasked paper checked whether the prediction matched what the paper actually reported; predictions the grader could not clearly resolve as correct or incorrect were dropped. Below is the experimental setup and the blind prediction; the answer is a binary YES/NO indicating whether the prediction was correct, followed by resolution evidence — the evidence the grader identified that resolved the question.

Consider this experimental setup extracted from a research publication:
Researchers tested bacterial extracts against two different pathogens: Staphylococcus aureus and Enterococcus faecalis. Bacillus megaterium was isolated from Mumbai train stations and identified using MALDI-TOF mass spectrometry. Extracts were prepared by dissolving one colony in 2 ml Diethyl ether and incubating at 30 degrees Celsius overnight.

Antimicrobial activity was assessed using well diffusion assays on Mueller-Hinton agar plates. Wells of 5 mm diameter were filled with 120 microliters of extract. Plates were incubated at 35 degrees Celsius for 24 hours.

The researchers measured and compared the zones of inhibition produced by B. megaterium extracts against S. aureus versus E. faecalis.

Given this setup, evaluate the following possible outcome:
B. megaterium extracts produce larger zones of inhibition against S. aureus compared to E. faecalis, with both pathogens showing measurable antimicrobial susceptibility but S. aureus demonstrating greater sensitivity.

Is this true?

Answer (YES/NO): NO